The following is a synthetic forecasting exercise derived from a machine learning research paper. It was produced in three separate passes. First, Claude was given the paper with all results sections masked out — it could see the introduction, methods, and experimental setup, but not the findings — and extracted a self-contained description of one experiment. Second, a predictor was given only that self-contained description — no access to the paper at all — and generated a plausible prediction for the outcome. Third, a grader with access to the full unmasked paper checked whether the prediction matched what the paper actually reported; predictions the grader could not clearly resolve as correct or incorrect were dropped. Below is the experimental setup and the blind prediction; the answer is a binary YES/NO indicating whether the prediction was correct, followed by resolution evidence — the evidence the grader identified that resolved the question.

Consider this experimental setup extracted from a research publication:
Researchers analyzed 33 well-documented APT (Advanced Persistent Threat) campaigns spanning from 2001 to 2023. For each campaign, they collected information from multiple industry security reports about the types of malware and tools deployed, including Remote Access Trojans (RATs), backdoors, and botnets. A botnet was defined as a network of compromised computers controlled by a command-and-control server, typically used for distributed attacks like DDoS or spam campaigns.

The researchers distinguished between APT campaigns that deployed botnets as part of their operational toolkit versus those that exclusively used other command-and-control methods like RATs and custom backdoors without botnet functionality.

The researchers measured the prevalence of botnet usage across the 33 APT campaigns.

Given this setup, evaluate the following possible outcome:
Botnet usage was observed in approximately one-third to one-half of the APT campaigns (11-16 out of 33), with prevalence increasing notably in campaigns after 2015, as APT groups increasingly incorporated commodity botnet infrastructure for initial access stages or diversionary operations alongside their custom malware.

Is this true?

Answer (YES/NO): NO